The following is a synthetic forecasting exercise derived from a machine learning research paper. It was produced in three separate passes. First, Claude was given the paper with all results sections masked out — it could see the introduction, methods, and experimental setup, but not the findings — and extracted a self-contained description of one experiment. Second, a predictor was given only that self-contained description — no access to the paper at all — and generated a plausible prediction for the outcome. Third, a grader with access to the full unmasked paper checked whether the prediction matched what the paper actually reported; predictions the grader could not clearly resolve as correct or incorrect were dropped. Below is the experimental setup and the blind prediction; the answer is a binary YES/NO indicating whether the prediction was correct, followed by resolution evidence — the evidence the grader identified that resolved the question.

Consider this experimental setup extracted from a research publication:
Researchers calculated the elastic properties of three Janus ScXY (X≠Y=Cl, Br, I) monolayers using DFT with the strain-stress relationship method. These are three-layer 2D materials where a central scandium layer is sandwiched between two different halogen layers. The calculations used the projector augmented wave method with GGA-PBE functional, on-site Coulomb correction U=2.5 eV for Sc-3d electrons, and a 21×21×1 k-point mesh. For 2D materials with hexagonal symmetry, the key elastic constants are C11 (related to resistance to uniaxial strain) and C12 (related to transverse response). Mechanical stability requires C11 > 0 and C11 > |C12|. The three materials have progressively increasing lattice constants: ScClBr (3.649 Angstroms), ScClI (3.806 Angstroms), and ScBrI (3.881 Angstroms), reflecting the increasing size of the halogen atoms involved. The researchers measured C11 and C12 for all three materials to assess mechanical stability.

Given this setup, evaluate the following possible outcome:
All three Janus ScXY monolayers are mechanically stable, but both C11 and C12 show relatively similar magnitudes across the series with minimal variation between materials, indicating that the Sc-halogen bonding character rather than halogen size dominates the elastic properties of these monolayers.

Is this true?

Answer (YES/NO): NO